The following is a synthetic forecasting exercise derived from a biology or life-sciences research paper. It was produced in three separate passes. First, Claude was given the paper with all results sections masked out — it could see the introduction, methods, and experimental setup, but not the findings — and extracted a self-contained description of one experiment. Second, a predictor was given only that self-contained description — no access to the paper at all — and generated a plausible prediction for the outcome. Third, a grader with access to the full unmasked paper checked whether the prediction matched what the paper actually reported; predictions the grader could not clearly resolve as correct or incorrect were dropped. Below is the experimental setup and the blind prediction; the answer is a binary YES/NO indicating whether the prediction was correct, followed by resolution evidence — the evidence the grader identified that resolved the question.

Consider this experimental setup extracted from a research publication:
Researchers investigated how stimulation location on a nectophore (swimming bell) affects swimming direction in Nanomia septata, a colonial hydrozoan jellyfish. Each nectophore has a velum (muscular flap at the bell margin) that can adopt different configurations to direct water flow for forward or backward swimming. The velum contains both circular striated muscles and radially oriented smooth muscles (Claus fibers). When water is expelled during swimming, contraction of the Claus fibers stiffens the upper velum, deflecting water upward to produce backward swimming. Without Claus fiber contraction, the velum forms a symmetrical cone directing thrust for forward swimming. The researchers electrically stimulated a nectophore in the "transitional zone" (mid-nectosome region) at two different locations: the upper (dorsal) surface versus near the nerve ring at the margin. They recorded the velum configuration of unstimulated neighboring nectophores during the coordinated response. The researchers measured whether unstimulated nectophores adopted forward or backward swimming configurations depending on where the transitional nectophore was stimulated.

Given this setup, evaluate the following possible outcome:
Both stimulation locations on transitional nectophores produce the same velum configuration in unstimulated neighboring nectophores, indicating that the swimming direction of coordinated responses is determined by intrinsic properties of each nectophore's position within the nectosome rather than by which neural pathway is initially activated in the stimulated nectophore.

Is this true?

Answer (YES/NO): NO